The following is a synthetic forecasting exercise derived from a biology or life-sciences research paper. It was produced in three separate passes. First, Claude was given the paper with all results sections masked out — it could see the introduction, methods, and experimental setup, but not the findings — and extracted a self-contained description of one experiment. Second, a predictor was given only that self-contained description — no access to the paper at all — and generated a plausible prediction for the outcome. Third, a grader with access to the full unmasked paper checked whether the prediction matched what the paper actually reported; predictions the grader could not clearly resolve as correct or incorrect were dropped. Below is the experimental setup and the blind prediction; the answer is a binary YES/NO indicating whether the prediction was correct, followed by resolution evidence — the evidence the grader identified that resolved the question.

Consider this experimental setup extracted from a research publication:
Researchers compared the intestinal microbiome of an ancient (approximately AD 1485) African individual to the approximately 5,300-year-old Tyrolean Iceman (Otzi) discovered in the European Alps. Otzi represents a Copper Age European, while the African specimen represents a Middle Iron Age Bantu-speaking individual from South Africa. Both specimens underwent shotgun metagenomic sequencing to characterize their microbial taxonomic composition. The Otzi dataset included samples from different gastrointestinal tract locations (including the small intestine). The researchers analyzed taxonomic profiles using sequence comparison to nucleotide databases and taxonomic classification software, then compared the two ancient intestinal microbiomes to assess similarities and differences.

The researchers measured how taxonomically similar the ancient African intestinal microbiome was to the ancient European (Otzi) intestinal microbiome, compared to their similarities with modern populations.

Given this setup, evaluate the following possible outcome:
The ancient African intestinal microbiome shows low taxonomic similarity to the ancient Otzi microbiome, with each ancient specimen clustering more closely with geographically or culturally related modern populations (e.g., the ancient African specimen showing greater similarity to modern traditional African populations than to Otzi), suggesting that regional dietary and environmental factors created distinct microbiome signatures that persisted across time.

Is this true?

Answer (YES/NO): NO